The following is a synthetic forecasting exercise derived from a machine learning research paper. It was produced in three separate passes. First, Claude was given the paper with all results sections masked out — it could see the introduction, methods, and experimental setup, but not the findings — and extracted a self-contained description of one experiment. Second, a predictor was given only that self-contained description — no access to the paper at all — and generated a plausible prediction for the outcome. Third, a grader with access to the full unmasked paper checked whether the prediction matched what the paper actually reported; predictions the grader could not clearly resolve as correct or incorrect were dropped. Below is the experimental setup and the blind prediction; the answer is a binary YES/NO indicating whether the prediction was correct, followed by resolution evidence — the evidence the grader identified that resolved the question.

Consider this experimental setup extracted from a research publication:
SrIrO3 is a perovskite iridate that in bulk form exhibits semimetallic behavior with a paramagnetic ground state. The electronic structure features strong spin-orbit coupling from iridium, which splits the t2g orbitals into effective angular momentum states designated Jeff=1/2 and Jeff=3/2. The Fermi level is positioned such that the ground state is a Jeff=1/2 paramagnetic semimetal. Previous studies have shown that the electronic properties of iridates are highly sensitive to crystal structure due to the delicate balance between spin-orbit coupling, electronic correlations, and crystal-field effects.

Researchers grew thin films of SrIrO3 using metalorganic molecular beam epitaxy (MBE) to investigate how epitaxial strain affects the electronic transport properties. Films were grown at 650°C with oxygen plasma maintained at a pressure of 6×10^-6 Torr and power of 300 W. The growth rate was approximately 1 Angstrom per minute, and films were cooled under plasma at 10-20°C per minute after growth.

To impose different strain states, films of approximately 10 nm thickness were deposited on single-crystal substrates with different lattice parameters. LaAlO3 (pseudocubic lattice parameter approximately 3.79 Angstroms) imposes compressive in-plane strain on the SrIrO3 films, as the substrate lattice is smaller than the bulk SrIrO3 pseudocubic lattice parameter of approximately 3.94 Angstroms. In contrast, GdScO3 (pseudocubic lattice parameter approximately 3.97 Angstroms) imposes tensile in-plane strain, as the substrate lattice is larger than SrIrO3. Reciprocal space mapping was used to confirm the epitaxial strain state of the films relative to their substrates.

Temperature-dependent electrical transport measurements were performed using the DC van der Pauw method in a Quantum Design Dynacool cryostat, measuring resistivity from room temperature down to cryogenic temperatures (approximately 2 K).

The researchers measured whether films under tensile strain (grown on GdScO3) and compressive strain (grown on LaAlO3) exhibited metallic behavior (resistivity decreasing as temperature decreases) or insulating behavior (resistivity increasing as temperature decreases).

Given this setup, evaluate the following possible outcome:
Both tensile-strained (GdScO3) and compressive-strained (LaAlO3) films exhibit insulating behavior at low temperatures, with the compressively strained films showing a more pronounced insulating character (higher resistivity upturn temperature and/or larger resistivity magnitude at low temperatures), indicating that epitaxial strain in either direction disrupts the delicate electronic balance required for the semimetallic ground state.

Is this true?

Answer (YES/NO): NO